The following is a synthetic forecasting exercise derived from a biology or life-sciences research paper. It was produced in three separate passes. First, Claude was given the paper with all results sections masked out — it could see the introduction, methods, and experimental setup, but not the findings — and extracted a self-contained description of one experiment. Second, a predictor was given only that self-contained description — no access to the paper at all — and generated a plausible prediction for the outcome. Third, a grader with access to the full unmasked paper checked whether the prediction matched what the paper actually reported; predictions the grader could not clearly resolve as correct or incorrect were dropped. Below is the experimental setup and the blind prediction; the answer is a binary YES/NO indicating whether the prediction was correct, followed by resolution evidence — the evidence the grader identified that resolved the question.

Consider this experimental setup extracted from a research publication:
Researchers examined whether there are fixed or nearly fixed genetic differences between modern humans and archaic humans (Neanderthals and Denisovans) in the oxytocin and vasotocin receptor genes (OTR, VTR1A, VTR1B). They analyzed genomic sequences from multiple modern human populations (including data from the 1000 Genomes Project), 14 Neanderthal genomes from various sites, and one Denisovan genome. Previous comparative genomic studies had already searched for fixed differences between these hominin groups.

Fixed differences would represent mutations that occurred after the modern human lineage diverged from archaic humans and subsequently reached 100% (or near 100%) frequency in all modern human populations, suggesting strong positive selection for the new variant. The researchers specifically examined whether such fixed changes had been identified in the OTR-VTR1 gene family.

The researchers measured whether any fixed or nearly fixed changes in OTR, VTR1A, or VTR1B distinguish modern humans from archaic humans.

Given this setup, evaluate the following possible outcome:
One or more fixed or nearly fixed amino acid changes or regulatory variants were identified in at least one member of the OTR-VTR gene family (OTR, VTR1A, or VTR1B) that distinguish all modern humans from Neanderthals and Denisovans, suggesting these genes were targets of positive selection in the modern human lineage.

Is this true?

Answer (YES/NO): NO